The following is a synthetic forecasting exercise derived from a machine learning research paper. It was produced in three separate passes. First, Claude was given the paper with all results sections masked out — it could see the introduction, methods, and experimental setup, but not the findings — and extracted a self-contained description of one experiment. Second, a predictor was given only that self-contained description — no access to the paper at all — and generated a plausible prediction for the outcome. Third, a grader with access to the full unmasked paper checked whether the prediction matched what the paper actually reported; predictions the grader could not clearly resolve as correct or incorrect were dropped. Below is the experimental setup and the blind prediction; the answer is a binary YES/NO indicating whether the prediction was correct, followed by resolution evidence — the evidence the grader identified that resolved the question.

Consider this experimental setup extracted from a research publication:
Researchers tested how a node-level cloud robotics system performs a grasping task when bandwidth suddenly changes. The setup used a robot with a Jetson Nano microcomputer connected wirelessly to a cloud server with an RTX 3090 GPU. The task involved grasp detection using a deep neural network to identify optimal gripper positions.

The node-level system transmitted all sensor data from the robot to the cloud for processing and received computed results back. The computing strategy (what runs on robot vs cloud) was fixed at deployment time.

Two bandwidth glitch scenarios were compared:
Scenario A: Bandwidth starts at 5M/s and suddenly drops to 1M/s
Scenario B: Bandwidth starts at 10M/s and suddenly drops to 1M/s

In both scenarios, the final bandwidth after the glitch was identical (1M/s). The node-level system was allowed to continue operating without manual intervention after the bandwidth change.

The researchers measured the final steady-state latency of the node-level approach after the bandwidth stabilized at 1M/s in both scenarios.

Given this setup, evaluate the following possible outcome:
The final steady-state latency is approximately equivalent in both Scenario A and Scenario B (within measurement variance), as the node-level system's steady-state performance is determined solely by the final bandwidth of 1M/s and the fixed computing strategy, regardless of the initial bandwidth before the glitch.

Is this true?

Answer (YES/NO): YES